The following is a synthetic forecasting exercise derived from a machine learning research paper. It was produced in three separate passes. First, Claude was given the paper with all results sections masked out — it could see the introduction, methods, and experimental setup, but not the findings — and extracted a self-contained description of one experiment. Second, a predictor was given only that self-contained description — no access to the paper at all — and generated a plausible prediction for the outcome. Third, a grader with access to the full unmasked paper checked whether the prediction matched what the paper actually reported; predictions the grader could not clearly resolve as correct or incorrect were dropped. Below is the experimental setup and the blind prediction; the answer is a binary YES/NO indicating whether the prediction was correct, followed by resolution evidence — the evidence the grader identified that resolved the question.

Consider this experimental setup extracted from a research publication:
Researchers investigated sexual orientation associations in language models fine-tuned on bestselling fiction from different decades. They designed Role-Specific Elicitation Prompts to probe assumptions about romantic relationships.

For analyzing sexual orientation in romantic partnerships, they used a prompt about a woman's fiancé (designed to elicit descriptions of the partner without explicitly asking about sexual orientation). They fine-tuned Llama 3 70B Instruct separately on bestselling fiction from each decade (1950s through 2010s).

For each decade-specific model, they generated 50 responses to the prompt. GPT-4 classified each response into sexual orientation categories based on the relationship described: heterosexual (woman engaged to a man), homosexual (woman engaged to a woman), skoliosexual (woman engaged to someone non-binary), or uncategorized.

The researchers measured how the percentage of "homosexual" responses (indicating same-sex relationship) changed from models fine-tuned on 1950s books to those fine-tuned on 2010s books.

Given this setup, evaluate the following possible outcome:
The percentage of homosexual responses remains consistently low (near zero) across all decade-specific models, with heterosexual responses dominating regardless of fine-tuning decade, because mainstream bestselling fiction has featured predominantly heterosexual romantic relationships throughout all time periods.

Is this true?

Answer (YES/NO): NO